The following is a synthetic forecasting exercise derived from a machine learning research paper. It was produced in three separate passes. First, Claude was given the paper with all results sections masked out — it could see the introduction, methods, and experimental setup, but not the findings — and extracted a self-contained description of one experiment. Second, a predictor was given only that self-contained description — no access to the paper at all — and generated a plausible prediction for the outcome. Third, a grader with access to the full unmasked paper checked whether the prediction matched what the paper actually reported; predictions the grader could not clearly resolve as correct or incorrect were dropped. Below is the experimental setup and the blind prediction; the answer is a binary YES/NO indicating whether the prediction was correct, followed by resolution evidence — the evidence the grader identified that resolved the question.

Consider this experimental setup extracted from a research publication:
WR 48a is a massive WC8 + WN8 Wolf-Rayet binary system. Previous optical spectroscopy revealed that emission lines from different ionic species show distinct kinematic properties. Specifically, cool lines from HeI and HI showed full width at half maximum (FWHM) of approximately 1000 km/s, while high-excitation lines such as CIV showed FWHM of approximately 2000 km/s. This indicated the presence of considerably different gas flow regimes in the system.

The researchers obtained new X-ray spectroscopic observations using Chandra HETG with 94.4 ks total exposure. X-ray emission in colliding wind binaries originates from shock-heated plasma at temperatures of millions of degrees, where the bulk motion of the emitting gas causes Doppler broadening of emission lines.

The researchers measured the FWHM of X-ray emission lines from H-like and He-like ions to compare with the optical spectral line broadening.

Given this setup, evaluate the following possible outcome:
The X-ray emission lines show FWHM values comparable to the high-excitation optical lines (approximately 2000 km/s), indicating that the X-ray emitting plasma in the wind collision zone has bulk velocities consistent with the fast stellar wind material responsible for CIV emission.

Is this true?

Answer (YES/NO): NO